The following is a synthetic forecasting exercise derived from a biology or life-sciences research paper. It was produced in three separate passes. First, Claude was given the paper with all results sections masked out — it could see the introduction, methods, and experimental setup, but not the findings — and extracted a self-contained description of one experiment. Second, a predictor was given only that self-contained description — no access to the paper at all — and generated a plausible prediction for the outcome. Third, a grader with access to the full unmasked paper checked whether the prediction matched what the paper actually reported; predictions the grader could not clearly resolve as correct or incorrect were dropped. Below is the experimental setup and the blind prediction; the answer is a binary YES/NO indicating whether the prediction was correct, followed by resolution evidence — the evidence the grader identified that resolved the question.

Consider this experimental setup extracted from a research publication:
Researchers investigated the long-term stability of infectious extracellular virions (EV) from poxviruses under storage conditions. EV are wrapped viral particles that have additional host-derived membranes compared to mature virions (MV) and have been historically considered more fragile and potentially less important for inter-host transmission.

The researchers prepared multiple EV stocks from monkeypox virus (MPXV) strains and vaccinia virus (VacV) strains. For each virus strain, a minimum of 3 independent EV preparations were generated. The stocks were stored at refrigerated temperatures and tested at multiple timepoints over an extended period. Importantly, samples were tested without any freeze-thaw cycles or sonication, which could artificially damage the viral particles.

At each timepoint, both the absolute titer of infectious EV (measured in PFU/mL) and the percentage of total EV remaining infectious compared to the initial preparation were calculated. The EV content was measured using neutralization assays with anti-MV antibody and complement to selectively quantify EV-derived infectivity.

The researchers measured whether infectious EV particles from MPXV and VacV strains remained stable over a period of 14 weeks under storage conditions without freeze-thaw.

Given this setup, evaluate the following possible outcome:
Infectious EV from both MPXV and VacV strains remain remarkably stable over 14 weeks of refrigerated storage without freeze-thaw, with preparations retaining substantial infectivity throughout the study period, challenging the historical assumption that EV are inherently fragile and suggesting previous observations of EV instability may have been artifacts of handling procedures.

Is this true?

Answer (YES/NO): NO